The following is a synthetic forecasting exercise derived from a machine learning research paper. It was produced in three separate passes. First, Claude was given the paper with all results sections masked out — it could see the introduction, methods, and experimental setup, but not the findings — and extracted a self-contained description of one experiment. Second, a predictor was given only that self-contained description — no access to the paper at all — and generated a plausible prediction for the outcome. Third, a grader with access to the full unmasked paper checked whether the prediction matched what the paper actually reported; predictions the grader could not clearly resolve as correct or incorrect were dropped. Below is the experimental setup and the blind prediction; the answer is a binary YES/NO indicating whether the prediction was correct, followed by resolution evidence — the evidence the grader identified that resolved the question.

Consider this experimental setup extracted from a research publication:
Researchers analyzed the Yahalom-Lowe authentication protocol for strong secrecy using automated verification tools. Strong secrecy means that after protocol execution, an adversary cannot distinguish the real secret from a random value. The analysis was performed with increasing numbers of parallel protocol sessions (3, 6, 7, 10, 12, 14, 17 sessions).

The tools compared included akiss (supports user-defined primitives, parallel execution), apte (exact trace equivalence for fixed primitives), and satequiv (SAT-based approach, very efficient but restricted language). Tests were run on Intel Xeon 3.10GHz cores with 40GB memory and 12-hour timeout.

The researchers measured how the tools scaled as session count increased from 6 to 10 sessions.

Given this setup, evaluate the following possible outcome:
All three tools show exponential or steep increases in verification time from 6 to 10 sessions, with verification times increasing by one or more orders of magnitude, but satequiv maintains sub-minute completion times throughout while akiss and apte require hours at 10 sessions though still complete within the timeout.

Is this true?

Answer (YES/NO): NO